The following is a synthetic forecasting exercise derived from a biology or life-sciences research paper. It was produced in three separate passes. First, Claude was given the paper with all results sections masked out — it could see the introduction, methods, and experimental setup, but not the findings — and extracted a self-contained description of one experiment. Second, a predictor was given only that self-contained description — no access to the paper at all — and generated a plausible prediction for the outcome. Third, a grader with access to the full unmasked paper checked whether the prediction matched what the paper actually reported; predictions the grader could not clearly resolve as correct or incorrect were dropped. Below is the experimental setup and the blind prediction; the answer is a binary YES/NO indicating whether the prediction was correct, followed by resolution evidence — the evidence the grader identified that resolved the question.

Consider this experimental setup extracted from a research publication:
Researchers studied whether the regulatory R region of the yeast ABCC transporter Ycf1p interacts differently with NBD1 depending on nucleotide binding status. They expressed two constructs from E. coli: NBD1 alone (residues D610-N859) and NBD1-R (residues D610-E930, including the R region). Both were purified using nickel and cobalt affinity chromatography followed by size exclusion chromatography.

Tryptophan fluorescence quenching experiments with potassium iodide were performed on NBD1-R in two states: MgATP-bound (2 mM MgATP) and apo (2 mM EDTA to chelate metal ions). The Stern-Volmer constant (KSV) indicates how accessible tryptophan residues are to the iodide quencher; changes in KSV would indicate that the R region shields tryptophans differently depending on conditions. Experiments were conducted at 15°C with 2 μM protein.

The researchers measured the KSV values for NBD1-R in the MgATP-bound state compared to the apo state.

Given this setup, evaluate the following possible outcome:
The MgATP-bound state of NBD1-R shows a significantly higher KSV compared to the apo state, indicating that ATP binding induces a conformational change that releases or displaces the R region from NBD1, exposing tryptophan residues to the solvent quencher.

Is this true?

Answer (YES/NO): NO